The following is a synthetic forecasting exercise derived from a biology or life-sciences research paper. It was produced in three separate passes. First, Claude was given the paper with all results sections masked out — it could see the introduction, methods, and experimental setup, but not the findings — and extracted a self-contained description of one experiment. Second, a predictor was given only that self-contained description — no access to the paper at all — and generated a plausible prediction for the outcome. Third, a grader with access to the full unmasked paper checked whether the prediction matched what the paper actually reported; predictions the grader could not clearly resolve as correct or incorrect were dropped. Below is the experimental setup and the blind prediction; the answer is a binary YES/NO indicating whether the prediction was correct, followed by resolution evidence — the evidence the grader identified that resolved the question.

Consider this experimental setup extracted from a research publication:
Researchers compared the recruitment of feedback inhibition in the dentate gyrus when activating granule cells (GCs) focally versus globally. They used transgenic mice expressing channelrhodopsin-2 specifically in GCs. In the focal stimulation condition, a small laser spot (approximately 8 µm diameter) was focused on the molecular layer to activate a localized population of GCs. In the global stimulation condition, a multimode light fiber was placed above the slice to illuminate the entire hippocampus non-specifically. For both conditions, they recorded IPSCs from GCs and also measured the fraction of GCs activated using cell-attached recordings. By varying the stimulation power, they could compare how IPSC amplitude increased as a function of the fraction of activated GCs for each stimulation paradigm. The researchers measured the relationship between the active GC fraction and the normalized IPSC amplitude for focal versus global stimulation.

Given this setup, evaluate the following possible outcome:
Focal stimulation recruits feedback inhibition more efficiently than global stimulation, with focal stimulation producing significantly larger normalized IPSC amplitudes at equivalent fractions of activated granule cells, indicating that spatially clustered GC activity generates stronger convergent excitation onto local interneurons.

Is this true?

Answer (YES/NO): NO